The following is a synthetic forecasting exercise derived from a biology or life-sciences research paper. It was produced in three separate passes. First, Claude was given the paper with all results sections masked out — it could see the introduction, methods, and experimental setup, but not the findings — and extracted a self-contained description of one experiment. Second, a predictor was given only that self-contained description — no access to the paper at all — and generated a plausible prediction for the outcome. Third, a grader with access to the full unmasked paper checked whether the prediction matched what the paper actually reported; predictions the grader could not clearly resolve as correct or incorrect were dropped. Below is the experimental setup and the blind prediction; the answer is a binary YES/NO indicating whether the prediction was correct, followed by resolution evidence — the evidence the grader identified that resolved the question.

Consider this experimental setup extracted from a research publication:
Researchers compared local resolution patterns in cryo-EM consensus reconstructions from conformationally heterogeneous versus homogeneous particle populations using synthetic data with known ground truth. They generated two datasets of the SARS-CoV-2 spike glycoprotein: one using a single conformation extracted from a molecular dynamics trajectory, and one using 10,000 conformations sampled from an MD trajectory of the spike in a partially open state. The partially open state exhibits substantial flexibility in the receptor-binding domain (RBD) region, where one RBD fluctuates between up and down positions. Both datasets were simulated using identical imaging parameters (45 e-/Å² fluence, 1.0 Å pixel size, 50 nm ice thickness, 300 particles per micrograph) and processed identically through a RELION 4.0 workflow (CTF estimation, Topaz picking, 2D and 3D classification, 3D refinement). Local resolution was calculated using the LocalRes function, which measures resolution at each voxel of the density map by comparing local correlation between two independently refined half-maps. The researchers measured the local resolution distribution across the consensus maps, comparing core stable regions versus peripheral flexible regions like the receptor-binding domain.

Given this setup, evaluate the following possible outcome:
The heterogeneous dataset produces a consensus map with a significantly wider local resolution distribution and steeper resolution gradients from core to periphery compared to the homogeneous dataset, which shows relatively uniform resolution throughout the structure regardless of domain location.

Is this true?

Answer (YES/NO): YES